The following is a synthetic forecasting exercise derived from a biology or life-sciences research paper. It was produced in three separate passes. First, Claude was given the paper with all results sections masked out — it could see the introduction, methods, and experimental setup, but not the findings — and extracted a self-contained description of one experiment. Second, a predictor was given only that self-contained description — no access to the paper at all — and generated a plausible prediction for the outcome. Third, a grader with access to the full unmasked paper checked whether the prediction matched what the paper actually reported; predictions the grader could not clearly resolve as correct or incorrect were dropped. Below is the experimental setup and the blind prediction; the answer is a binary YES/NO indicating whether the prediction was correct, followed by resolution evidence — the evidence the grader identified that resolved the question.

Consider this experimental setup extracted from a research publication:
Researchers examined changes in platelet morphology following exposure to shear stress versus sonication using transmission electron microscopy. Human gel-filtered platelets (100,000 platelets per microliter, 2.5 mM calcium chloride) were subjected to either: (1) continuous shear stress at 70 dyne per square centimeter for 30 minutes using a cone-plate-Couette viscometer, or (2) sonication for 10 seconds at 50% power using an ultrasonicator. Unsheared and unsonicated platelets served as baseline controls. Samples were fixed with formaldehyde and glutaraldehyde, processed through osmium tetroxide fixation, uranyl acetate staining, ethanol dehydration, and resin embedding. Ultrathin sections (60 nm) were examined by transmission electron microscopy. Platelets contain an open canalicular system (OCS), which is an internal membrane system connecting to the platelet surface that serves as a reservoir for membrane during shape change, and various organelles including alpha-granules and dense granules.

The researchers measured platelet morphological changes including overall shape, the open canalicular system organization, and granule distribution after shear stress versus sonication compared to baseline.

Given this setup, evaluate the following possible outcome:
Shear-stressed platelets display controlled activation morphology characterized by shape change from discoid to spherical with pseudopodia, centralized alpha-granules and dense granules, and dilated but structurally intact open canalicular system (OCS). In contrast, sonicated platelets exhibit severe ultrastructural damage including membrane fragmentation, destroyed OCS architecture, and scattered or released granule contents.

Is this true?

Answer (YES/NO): NO